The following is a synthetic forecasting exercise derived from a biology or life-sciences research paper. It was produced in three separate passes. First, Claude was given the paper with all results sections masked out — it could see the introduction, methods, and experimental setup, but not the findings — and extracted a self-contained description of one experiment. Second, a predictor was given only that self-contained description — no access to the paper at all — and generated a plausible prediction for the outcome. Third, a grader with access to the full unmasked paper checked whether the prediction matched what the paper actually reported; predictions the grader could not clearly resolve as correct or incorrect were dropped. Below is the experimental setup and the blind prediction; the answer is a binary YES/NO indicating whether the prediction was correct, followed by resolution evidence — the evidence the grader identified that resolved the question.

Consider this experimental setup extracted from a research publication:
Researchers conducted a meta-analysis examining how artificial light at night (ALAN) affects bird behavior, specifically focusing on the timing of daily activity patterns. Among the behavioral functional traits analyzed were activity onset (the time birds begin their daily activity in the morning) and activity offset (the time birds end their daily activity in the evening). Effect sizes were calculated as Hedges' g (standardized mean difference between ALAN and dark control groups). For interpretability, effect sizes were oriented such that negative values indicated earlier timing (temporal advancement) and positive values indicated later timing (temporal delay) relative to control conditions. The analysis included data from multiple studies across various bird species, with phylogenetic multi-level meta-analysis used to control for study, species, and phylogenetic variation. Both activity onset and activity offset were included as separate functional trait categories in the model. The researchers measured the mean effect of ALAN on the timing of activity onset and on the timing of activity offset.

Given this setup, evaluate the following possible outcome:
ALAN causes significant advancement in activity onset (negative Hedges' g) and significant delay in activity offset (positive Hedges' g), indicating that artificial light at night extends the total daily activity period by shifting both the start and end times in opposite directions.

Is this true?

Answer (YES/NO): YES